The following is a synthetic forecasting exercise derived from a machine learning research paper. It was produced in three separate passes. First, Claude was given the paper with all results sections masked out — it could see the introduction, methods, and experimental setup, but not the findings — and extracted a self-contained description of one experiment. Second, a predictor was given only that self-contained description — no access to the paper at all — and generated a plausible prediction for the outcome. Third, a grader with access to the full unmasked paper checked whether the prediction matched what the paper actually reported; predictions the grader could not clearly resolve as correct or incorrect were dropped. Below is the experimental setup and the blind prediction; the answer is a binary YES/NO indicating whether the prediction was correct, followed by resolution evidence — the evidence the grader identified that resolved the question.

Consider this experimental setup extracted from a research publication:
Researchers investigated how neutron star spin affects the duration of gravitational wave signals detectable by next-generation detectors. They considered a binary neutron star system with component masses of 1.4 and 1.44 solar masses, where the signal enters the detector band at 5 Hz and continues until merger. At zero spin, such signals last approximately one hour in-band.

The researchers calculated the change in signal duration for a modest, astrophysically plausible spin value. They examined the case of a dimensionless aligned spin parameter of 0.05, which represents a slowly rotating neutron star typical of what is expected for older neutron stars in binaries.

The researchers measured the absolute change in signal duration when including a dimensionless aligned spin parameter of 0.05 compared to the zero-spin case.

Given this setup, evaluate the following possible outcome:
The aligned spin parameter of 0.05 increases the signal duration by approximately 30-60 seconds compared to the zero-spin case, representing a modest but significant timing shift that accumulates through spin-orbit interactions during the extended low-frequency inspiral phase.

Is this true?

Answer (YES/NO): NO